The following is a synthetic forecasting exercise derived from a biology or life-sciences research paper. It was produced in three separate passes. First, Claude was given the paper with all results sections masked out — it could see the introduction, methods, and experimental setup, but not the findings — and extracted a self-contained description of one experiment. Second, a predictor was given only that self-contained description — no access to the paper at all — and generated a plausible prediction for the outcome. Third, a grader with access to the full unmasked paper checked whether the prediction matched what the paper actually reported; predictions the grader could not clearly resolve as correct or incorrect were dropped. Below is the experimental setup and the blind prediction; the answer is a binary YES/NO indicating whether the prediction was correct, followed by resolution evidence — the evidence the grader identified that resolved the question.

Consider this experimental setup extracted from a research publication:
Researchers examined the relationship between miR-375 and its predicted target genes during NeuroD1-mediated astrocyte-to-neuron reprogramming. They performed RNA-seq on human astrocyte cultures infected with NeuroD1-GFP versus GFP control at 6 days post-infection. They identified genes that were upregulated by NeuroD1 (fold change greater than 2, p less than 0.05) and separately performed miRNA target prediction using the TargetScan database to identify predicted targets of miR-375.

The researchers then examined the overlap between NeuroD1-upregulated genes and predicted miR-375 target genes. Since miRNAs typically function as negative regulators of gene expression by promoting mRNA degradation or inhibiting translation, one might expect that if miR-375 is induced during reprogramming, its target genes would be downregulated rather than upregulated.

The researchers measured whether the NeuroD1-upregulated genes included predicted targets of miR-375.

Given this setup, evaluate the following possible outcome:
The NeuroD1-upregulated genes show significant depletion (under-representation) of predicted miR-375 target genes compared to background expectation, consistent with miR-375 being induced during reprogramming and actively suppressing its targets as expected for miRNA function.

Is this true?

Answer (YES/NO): NO